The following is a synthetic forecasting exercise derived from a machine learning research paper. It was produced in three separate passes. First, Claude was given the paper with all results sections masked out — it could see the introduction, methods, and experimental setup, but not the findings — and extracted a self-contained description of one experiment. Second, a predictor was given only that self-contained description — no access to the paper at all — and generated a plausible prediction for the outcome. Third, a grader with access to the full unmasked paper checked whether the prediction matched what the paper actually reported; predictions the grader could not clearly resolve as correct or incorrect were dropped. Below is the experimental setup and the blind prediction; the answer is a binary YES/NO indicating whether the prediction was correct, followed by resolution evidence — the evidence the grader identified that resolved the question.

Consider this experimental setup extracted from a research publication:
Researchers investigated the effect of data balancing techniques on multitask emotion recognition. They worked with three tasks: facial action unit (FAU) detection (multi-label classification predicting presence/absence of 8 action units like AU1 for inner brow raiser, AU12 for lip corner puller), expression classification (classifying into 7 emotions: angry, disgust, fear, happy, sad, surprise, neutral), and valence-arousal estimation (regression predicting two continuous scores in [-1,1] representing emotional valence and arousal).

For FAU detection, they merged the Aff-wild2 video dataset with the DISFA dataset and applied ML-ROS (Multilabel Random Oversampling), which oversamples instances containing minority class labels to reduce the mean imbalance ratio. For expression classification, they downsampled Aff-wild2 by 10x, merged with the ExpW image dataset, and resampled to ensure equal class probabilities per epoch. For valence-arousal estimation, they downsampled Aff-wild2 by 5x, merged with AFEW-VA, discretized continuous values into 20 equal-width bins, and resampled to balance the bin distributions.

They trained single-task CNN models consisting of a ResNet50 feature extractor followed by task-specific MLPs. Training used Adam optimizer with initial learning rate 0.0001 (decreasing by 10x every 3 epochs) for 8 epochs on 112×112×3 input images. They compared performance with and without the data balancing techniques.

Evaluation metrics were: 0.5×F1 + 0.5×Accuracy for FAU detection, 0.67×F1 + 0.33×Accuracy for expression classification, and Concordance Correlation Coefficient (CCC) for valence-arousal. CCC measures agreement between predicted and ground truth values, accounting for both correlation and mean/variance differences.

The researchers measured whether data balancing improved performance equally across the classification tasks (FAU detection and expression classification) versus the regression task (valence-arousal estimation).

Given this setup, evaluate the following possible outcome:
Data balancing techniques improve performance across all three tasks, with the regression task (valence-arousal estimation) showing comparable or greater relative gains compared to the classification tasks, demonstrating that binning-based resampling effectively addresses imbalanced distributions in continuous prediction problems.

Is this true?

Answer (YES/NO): NO